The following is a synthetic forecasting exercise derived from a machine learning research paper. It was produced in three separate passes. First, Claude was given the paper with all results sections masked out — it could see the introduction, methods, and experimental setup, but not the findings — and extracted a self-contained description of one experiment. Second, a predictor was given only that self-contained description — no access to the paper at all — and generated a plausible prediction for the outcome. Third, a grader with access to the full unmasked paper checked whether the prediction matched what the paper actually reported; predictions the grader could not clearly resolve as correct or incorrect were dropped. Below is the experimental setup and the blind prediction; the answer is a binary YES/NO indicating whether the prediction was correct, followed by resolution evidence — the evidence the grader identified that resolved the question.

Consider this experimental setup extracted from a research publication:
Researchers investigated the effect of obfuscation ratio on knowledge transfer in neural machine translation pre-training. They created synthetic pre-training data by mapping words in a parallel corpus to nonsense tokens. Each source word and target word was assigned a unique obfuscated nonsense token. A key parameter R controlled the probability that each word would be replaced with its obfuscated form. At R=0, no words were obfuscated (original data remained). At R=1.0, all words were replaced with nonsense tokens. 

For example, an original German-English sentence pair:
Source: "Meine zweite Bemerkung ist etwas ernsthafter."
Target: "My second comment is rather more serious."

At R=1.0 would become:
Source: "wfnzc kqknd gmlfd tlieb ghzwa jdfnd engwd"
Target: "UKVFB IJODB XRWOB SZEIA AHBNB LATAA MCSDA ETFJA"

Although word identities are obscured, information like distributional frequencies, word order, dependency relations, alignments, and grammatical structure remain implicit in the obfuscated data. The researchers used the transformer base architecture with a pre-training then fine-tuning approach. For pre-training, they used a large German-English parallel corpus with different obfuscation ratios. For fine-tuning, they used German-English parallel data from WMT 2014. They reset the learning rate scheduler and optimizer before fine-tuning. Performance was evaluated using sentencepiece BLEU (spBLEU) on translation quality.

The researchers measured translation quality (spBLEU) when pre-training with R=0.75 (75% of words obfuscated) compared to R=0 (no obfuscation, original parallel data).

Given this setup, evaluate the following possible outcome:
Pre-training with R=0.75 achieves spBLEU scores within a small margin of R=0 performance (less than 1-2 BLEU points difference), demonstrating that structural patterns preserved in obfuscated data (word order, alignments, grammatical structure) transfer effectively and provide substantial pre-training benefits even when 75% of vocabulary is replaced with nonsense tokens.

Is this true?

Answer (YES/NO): YES